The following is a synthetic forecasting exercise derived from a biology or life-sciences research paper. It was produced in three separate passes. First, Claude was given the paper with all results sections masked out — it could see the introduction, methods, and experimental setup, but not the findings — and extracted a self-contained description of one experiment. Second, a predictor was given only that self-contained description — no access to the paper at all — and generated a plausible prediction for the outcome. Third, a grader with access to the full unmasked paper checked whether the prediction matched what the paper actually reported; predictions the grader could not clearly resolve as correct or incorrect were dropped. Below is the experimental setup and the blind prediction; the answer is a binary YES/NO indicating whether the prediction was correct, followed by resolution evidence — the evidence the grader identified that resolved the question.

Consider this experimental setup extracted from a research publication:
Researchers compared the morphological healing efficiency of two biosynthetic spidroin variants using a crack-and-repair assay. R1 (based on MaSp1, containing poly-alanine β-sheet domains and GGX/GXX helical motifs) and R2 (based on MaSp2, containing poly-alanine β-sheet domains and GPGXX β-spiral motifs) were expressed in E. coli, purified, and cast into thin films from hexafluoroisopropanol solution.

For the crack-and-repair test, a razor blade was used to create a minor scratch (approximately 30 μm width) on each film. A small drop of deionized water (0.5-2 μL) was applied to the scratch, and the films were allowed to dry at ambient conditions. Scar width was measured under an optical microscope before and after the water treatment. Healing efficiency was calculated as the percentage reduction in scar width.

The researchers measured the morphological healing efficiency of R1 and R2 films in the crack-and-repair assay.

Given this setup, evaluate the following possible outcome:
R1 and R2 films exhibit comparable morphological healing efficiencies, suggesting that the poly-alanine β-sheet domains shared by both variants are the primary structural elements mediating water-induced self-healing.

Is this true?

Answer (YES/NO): NO